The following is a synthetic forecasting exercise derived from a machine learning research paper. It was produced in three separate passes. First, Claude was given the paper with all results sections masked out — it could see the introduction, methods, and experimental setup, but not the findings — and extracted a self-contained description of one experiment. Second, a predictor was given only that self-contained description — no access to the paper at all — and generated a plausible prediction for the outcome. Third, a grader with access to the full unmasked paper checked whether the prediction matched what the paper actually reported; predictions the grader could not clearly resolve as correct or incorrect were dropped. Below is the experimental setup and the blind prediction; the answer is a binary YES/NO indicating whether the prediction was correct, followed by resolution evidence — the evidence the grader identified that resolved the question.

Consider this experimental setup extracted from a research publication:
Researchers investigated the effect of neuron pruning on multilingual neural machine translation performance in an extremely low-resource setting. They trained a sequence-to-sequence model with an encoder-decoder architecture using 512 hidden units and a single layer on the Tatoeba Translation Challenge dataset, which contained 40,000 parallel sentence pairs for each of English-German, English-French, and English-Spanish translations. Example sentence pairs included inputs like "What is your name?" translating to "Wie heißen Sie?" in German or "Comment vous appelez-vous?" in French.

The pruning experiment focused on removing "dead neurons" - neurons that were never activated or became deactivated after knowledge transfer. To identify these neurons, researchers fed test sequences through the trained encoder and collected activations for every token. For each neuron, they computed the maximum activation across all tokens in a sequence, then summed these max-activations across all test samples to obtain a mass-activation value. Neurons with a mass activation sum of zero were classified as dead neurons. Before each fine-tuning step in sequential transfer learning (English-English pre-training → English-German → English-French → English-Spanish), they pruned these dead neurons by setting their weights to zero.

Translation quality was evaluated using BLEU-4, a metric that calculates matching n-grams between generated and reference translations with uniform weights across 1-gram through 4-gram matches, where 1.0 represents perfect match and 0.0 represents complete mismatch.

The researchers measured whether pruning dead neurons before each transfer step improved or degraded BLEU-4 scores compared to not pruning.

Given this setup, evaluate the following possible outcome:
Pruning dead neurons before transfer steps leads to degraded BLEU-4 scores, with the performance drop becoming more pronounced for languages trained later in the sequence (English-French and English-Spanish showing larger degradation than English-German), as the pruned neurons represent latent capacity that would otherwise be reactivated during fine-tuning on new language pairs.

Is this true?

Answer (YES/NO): NO